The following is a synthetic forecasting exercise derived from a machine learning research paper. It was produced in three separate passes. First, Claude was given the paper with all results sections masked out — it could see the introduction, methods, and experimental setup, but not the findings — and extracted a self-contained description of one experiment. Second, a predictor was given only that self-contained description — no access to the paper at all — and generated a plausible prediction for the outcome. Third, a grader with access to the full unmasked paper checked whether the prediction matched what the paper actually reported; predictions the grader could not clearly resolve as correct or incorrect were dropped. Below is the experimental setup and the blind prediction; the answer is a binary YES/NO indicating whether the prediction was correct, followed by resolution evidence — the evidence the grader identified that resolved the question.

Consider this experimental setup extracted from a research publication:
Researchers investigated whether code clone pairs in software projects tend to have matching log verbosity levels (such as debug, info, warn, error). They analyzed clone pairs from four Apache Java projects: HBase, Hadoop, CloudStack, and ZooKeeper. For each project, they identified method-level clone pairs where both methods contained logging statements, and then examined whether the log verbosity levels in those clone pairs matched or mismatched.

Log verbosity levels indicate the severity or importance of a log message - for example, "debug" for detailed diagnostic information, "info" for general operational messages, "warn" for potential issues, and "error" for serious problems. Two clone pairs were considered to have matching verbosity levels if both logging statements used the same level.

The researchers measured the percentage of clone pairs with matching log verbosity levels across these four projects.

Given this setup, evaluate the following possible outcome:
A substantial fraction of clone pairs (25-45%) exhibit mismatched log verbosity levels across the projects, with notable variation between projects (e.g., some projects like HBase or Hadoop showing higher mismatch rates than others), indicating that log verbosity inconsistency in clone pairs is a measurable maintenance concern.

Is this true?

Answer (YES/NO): NO